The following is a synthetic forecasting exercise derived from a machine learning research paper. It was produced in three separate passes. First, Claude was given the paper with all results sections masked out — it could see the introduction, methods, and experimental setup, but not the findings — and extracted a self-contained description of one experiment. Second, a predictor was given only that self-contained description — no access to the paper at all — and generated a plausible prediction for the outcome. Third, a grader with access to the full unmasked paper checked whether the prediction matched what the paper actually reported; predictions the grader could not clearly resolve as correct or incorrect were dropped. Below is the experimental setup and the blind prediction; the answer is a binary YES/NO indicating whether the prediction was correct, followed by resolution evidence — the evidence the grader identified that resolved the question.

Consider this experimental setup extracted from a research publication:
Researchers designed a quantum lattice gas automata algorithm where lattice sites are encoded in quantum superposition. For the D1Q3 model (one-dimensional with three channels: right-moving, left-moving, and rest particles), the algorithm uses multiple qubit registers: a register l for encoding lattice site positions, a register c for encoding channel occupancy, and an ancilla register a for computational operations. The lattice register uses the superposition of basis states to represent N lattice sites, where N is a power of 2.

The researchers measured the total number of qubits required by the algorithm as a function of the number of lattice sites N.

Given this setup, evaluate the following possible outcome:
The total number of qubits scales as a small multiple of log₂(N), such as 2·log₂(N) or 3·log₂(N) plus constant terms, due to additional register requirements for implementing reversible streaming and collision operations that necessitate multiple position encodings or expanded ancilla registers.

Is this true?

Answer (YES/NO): NO